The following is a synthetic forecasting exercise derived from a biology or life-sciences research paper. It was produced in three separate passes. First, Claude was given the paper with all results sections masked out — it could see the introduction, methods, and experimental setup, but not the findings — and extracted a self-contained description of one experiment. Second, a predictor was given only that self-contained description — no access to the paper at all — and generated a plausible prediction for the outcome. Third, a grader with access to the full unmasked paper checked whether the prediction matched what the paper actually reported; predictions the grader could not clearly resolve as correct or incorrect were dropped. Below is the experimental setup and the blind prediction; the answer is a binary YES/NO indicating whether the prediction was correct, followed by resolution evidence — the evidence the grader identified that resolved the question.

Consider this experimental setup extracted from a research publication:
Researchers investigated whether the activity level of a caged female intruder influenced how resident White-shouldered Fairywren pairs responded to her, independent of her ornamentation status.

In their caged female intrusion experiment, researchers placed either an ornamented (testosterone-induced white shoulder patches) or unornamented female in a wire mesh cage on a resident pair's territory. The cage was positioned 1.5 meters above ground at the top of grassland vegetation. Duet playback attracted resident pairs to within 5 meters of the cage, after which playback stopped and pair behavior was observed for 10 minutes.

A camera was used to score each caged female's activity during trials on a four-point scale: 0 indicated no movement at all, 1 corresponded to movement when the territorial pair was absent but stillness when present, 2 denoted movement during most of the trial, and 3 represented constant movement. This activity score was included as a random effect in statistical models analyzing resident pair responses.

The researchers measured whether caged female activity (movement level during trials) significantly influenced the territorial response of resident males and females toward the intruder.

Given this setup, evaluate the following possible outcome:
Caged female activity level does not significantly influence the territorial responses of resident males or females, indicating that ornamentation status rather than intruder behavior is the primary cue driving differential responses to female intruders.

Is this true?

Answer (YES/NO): NO